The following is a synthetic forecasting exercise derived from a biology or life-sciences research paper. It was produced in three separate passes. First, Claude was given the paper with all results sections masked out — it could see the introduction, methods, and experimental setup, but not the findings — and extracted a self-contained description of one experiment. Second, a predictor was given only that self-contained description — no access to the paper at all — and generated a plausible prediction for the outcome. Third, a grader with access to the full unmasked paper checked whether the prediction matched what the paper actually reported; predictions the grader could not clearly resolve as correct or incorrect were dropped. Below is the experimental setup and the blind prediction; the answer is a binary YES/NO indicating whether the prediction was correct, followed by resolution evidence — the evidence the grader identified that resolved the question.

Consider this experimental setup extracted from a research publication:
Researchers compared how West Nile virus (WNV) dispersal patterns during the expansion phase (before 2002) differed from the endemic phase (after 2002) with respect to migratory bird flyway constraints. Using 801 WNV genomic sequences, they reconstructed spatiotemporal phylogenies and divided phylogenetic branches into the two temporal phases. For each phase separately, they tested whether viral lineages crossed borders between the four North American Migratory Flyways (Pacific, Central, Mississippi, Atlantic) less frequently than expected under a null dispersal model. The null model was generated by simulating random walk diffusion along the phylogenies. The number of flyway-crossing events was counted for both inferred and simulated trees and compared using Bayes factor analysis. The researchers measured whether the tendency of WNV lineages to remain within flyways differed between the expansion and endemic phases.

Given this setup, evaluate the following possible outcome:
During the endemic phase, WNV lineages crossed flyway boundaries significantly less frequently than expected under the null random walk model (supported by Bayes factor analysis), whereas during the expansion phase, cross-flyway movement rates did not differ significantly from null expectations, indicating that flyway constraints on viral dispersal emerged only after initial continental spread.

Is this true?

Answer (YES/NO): NO